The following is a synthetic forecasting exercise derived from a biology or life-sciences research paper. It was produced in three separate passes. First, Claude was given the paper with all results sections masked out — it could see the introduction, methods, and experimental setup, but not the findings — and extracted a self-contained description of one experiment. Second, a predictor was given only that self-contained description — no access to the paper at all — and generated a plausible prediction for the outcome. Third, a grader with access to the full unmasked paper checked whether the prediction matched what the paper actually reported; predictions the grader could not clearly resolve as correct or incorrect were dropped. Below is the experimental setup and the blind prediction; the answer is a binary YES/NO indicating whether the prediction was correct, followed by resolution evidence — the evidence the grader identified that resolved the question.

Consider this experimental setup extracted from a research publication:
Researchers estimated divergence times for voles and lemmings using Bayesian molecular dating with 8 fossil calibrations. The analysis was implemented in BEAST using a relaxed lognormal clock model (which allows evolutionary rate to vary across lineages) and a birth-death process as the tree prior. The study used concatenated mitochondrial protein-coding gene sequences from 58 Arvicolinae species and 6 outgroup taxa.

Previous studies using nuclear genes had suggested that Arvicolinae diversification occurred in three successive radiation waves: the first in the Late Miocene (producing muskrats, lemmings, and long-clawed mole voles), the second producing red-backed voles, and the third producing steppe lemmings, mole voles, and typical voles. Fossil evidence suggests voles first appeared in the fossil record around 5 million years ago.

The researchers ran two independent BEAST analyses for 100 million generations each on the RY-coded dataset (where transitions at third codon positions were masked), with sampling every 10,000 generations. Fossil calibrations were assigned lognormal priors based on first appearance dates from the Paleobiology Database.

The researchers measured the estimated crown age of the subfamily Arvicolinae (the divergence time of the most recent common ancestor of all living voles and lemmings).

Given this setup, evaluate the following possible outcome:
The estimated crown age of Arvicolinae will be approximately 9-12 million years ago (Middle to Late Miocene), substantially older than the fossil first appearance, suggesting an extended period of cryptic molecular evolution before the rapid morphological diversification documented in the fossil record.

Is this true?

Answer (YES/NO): NO